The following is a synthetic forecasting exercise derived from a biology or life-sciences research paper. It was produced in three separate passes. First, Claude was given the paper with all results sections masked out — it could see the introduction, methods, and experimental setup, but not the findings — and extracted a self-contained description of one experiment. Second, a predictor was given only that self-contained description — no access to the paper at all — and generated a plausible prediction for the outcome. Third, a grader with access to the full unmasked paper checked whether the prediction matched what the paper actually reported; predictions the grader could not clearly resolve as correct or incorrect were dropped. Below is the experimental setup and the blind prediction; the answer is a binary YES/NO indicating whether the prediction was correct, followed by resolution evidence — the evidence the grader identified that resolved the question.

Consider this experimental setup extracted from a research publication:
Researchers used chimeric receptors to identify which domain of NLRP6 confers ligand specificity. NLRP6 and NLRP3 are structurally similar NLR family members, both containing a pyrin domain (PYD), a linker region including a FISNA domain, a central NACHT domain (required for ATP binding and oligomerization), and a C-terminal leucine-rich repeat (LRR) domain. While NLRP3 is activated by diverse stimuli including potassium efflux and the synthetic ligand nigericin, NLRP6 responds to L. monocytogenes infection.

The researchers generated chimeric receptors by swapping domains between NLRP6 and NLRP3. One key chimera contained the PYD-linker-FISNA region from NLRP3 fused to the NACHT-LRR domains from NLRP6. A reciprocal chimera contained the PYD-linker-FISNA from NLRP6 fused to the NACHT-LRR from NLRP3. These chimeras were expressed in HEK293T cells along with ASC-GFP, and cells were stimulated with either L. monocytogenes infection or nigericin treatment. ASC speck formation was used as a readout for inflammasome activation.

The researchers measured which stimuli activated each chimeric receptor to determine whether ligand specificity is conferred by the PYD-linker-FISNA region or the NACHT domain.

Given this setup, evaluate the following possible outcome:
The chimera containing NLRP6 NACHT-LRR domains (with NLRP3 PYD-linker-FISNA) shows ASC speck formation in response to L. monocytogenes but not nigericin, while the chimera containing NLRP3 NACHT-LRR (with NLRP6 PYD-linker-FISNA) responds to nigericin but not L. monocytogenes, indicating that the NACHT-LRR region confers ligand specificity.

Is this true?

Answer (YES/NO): YES